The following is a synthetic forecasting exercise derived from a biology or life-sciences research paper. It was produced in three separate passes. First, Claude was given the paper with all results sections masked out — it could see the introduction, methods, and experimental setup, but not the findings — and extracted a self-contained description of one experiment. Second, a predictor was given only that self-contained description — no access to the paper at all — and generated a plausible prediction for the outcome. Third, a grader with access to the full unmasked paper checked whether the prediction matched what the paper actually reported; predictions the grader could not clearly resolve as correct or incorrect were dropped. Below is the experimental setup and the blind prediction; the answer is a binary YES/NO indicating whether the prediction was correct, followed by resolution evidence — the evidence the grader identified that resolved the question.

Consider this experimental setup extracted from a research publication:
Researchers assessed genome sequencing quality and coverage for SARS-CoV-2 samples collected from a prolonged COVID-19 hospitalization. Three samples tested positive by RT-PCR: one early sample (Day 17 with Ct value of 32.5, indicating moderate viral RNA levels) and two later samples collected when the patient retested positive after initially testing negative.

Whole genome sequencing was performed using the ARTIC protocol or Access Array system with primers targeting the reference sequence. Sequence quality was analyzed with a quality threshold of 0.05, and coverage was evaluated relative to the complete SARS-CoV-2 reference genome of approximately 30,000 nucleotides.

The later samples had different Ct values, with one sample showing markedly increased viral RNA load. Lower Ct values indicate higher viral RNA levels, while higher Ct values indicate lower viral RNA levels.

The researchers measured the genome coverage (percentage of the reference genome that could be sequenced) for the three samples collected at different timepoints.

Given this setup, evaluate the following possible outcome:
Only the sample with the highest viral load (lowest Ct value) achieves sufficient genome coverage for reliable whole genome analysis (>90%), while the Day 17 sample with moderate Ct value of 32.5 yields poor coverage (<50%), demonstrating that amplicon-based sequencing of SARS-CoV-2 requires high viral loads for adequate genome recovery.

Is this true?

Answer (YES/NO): NO